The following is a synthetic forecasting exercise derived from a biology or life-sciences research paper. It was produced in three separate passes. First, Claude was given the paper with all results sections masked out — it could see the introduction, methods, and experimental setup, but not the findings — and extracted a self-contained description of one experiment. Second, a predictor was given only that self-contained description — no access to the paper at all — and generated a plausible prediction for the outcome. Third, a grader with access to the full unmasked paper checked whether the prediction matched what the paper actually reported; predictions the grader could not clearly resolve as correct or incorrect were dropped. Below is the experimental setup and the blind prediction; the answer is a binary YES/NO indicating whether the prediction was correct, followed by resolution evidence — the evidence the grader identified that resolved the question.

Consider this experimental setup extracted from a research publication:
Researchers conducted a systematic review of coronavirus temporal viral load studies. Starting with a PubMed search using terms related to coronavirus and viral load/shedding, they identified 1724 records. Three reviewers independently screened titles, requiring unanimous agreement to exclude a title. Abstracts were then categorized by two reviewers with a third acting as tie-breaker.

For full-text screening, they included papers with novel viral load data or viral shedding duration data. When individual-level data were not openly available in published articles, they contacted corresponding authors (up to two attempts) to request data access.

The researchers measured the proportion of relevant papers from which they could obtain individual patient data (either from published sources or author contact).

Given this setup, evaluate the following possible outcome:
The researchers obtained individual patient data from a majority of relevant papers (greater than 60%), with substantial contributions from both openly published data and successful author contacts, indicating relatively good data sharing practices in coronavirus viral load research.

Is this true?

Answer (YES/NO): NO